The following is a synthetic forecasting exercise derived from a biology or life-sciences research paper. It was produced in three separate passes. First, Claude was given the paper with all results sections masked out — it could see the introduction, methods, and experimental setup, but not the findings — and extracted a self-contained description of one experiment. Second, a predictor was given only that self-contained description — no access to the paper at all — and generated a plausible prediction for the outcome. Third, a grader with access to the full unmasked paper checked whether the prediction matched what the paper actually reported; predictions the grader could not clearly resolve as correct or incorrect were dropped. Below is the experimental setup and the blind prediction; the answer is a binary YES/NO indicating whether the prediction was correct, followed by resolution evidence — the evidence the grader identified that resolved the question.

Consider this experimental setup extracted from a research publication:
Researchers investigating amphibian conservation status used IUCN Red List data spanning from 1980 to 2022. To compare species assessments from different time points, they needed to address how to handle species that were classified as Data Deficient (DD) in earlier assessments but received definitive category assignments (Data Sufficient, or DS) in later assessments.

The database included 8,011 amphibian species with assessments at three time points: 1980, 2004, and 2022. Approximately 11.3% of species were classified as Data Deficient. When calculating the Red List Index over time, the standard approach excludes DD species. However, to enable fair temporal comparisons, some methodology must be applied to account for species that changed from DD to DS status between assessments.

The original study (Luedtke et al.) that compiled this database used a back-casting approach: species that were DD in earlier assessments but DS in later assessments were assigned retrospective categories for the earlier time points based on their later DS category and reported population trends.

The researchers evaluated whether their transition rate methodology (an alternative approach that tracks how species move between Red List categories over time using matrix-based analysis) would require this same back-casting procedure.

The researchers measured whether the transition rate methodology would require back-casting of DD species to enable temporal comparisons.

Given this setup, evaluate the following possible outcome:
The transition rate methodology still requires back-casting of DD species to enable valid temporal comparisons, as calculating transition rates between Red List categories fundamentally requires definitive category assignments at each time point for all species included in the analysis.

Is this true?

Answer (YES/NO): NO